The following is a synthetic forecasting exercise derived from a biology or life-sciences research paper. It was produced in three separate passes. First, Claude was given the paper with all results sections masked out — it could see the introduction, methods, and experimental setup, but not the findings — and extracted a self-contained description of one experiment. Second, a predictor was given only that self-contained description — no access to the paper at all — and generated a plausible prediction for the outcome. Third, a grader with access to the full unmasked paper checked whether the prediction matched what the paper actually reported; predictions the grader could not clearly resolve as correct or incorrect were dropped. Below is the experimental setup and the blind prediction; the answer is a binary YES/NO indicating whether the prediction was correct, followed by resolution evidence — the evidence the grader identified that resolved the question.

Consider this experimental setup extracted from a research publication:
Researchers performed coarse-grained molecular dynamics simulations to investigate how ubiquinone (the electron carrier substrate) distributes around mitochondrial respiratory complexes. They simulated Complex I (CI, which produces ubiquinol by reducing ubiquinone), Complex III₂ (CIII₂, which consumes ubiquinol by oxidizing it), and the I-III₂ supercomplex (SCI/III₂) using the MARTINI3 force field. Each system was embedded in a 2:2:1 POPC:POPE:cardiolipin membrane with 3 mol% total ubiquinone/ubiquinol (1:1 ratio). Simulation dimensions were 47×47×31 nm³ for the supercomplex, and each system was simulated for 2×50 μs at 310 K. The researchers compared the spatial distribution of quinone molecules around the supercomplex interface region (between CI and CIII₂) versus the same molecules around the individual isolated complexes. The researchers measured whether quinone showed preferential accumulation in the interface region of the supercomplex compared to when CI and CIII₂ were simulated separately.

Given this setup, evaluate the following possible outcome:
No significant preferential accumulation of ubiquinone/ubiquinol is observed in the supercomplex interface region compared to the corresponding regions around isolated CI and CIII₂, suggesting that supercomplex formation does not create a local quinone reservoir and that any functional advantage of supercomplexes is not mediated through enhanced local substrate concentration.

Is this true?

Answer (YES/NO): YES